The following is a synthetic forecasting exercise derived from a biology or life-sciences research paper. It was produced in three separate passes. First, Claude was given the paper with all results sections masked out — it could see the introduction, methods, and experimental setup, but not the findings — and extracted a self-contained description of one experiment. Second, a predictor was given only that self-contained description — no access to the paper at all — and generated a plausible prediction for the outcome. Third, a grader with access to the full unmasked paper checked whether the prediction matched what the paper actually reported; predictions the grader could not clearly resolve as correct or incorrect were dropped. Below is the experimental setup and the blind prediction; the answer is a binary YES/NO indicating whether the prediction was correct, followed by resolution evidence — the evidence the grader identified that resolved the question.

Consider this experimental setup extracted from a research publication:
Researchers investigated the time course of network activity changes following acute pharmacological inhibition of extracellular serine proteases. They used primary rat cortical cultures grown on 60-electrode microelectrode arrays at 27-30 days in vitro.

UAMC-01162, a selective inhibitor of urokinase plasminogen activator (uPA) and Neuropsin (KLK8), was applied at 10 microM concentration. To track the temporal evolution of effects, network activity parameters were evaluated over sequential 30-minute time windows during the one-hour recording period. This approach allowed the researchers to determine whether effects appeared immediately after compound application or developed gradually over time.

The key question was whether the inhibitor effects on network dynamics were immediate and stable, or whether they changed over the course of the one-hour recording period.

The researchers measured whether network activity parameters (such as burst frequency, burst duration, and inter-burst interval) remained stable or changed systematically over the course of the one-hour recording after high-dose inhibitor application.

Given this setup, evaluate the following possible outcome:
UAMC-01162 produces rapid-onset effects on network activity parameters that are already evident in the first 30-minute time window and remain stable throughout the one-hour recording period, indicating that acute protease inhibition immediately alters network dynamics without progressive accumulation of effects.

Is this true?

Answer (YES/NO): NO